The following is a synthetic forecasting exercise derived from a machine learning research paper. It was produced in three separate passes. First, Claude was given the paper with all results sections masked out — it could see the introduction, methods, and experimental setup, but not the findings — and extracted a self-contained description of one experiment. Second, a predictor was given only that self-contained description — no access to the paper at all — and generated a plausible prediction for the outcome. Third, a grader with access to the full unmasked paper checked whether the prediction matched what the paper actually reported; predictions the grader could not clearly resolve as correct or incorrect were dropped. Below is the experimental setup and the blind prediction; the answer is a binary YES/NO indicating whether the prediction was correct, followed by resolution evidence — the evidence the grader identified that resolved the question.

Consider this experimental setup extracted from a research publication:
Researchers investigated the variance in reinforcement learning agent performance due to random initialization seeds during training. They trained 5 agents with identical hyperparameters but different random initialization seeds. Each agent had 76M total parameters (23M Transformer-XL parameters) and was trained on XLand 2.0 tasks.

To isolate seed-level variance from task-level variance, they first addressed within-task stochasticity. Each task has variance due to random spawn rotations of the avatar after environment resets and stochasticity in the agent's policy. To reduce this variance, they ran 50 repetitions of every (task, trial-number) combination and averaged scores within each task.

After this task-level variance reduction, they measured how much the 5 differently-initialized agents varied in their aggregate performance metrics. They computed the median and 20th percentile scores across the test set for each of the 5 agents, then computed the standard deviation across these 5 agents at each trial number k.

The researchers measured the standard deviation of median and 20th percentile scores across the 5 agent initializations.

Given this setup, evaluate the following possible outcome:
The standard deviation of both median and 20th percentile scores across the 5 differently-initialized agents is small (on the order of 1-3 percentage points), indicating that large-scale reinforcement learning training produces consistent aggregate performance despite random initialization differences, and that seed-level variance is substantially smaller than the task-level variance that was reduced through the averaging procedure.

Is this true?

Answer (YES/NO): NO